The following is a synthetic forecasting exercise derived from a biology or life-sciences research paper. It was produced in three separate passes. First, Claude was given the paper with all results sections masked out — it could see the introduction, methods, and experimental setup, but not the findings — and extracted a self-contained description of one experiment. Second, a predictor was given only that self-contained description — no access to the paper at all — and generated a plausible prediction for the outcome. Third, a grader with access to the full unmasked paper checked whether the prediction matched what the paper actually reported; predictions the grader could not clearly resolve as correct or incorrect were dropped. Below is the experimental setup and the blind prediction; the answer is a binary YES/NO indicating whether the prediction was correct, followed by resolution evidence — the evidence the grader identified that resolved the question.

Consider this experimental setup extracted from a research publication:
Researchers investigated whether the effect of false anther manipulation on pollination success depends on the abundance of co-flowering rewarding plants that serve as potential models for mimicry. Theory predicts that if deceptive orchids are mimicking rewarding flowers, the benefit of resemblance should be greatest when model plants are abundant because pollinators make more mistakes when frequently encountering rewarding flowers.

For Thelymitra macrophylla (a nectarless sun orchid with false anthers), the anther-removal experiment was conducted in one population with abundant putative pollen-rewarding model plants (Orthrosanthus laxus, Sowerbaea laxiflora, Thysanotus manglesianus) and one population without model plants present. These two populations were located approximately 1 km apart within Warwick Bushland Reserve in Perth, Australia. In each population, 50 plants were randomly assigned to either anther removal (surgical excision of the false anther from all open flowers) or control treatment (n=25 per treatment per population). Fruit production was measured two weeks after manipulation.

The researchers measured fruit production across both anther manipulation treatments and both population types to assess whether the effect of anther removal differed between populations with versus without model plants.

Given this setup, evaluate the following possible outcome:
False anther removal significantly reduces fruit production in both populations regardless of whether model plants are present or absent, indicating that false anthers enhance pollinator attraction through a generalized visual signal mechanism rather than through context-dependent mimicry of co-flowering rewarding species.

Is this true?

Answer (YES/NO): YES